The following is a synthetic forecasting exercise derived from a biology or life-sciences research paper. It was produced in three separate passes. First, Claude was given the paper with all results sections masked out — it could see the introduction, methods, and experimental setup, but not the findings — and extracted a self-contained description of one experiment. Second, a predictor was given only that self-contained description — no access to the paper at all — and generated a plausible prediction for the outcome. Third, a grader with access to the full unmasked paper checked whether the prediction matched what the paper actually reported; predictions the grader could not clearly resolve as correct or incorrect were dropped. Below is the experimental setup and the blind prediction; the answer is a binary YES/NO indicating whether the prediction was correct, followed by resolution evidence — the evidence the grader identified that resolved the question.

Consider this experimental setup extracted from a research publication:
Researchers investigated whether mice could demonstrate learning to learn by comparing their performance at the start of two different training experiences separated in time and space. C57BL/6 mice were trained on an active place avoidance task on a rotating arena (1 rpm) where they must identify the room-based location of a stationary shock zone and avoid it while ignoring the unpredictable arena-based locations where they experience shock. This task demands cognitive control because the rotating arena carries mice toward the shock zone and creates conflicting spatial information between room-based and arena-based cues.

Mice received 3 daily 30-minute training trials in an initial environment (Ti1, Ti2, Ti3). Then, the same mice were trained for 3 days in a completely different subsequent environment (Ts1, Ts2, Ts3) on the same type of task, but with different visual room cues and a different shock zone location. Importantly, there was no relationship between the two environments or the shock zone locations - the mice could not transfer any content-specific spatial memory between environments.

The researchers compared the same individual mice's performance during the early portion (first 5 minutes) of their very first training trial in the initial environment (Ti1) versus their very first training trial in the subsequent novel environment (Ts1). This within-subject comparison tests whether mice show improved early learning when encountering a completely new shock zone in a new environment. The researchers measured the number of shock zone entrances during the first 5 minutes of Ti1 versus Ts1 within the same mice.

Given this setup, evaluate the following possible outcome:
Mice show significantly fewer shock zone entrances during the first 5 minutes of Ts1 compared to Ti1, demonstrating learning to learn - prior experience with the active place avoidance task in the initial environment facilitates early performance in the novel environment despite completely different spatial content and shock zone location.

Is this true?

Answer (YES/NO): YES